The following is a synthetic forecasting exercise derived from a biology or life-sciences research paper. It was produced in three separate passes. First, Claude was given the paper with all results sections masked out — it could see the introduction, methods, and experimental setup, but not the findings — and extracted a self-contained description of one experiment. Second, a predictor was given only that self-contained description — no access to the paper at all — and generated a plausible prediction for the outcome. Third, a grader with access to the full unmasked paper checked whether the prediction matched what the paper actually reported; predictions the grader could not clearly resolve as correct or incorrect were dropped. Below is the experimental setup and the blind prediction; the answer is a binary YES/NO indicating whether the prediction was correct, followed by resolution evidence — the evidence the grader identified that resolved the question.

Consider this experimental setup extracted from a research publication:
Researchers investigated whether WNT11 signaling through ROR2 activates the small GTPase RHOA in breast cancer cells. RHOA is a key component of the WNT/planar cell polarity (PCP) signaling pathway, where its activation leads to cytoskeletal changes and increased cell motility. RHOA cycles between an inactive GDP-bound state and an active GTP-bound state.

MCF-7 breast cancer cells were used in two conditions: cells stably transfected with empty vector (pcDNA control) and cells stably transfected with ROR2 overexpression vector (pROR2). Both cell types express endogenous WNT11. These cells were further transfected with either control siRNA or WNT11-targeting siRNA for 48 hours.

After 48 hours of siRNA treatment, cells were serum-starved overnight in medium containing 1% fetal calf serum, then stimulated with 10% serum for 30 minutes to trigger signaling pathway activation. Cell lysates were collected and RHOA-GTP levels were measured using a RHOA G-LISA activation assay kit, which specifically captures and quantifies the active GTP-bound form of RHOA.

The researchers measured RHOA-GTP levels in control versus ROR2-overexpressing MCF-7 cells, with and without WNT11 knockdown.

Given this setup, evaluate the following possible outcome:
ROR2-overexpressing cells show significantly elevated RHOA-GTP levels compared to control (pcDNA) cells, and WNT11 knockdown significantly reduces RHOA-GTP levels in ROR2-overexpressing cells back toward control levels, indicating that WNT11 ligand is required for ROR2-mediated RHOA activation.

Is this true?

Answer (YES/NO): YES